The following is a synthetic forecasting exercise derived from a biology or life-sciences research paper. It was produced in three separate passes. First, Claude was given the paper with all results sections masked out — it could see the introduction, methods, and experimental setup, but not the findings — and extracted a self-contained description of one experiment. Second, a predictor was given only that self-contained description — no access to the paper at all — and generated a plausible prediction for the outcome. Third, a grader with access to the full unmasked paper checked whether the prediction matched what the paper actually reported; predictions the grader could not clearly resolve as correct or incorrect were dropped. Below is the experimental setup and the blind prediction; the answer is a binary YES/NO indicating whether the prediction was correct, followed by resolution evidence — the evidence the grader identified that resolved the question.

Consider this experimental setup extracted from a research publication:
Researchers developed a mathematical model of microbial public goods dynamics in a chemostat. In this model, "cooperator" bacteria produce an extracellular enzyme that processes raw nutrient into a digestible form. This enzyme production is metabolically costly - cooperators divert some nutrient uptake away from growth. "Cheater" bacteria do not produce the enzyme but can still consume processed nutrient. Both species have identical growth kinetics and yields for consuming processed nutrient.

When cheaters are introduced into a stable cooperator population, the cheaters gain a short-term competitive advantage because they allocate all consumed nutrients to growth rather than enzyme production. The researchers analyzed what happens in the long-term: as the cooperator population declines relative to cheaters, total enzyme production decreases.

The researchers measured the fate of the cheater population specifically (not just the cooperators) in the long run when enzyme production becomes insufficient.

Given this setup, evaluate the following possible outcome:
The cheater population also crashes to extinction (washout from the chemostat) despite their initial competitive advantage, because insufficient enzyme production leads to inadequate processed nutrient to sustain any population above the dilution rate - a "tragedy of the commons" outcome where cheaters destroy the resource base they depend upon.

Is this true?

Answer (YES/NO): YES